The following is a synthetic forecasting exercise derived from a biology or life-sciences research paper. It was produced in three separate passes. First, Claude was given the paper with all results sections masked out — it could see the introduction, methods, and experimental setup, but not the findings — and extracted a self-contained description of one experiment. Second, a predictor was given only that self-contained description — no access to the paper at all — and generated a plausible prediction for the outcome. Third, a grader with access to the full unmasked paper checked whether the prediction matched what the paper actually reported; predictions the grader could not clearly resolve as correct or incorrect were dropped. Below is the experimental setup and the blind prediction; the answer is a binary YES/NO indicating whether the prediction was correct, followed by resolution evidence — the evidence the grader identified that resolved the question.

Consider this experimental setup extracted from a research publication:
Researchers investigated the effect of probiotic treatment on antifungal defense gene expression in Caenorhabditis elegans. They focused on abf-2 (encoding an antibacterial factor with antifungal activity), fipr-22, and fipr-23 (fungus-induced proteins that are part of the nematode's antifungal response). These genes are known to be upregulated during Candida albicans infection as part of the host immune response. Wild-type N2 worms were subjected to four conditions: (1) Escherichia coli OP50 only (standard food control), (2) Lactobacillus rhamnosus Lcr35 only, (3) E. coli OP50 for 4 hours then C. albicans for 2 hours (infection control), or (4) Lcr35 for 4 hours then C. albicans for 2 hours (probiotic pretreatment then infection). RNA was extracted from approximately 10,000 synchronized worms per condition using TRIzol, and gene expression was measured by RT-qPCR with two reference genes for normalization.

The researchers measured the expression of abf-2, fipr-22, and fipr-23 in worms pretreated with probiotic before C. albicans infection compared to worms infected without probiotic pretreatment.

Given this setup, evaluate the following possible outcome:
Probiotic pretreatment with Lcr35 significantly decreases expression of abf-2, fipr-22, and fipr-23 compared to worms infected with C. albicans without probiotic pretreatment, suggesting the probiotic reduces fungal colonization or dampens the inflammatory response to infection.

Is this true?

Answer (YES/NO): NO